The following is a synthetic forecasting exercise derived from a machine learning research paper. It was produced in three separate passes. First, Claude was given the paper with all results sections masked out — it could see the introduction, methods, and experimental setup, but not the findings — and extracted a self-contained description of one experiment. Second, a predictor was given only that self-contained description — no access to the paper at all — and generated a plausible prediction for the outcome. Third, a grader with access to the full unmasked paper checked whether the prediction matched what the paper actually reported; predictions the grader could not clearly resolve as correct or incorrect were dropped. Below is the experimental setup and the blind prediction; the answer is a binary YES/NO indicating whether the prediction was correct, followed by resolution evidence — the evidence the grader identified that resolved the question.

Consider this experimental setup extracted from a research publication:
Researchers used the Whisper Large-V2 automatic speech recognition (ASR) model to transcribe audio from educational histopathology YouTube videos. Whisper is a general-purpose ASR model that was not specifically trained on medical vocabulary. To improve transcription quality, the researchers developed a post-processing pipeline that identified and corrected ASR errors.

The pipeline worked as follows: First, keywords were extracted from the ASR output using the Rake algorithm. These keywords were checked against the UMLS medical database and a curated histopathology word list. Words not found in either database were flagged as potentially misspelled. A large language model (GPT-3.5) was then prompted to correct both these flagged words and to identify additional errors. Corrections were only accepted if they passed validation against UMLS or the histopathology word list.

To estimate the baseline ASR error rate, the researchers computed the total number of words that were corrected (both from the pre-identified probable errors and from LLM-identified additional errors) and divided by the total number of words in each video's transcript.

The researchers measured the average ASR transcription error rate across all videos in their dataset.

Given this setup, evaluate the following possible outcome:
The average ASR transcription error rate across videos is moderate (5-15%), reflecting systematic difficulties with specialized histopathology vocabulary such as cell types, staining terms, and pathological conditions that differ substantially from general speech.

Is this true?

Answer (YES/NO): NO